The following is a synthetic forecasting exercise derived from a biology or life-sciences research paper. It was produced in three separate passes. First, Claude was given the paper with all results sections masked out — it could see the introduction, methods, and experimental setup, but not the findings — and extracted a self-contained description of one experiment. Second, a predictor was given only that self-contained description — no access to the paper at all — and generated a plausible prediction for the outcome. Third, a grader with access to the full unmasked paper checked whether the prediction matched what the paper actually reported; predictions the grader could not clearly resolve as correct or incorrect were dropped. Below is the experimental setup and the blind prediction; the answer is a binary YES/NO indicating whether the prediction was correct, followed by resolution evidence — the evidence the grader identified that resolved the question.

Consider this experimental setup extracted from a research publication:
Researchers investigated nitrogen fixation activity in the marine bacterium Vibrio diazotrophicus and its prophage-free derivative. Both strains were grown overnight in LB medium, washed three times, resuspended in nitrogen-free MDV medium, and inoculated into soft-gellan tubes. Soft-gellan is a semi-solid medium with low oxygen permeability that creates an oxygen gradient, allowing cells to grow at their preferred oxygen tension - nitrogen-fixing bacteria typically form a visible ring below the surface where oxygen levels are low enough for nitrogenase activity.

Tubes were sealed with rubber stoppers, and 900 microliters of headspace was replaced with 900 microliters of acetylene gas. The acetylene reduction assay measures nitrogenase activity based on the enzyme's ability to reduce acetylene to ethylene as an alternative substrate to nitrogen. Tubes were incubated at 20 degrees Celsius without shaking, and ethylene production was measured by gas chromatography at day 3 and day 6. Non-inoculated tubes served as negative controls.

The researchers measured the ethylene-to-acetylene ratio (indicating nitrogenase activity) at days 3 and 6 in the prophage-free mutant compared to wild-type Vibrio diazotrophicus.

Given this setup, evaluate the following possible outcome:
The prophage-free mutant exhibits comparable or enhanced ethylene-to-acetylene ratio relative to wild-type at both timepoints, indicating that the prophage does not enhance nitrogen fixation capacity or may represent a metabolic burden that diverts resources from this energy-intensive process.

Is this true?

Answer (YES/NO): YES